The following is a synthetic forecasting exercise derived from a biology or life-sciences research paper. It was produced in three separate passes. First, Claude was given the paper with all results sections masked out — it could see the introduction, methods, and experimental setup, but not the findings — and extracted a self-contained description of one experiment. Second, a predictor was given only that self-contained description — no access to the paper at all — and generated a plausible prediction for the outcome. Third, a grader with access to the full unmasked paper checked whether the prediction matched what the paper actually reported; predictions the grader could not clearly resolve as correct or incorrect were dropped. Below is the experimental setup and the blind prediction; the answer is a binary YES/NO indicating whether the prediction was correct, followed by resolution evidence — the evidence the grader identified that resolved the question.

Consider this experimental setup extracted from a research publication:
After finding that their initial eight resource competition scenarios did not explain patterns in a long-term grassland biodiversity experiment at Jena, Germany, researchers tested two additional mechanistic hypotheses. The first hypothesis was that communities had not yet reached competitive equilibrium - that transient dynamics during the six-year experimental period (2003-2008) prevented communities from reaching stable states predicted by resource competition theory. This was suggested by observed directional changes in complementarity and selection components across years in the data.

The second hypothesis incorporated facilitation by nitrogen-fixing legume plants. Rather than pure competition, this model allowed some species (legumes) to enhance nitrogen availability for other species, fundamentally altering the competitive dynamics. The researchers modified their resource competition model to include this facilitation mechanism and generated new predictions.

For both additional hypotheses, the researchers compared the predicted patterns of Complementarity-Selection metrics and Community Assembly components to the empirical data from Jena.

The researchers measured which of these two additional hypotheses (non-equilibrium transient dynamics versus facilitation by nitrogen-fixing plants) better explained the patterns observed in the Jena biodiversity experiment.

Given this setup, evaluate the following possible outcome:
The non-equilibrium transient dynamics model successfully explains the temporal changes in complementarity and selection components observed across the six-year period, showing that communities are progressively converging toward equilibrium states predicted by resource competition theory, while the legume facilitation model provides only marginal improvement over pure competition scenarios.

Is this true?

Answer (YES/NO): NO